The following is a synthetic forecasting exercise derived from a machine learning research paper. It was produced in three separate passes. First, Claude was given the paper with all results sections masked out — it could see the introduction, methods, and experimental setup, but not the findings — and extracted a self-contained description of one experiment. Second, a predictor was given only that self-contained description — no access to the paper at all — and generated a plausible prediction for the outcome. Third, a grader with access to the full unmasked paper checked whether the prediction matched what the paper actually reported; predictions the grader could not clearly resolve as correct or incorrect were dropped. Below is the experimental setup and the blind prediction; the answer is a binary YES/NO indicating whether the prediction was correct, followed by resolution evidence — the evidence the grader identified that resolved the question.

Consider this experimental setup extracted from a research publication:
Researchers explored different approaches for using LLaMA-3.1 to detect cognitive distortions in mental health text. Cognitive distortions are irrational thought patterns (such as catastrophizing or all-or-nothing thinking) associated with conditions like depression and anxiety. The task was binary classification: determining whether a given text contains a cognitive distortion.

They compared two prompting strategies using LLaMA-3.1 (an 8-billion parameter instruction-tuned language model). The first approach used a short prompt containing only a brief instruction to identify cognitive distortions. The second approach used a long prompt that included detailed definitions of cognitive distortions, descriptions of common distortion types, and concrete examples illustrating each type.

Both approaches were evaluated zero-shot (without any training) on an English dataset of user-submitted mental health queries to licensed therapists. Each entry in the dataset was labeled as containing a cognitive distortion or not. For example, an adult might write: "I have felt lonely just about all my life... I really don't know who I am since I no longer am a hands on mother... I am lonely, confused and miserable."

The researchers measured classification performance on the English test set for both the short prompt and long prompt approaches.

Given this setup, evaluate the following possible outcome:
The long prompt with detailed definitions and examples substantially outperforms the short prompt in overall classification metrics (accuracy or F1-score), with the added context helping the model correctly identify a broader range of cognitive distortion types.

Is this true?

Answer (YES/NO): NO